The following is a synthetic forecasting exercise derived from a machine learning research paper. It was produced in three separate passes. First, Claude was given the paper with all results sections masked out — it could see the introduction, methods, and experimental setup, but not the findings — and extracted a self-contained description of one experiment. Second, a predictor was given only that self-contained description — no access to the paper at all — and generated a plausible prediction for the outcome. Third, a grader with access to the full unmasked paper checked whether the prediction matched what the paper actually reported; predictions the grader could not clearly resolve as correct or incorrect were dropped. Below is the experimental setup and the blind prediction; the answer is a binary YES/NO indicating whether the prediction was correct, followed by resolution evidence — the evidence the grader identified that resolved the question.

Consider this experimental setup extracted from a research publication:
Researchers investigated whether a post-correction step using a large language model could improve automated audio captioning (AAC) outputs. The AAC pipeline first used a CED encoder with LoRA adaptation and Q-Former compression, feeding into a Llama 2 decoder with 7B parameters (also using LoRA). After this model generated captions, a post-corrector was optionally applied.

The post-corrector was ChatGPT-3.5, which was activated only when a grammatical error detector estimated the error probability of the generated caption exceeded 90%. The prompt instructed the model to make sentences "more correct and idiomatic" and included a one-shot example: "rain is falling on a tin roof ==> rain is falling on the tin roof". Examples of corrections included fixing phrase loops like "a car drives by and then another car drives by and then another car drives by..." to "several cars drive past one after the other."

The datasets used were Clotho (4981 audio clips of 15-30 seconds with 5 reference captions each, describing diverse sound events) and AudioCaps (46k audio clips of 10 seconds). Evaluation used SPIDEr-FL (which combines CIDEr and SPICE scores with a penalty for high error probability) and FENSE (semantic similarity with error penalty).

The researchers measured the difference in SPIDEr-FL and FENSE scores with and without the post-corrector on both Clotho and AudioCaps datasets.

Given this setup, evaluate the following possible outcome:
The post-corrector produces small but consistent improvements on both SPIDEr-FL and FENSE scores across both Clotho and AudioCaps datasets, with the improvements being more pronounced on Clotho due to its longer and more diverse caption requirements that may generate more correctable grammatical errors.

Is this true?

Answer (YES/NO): YES